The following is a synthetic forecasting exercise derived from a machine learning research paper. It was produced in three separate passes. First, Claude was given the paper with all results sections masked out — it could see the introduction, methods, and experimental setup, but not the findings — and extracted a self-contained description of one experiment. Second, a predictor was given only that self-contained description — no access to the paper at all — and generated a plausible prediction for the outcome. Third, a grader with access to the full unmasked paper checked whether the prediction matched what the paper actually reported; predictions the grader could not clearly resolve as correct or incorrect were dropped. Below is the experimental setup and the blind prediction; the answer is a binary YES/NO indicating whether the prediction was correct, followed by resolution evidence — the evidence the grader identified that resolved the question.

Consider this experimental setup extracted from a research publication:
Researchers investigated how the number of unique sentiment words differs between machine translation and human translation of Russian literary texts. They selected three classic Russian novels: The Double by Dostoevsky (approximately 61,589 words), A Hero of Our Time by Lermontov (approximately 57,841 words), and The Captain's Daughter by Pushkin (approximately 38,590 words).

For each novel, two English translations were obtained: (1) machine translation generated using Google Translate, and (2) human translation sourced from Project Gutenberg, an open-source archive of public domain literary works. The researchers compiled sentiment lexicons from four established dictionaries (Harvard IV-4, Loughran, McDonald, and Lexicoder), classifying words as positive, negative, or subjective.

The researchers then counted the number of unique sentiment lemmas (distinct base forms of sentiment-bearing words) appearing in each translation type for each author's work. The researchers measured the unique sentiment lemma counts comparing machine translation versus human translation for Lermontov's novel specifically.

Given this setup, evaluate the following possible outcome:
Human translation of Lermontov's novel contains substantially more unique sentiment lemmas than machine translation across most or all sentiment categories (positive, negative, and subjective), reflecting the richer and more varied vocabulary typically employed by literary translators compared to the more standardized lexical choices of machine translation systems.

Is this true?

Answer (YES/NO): YES